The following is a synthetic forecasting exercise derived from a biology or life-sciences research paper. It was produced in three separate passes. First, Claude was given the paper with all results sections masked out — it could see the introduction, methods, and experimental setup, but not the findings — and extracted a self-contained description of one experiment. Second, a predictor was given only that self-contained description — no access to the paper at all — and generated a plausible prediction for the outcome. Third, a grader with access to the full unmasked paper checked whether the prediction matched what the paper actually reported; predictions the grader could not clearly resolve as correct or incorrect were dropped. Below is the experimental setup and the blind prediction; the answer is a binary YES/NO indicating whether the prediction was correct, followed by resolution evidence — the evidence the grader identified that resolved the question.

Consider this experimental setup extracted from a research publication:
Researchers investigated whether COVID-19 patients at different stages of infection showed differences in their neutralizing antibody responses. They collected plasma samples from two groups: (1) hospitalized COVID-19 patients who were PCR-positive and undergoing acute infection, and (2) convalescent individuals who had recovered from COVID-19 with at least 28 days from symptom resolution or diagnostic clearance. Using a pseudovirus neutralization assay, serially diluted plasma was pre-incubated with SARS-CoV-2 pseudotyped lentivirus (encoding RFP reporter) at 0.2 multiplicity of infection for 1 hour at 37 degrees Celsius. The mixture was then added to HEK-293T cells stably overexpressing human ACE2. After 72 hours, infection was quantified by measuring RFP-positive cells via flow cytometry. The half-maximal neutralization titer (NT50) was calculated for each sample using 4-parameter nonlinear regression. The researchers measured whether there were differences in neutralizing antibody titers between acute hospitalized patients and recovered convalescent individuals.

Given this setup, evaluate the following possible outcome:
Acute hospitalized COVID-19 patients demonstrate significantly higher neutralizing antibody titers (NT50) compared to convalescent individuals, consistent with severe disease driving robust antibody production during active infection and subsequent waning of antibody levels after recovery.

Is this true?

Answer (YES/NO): YES